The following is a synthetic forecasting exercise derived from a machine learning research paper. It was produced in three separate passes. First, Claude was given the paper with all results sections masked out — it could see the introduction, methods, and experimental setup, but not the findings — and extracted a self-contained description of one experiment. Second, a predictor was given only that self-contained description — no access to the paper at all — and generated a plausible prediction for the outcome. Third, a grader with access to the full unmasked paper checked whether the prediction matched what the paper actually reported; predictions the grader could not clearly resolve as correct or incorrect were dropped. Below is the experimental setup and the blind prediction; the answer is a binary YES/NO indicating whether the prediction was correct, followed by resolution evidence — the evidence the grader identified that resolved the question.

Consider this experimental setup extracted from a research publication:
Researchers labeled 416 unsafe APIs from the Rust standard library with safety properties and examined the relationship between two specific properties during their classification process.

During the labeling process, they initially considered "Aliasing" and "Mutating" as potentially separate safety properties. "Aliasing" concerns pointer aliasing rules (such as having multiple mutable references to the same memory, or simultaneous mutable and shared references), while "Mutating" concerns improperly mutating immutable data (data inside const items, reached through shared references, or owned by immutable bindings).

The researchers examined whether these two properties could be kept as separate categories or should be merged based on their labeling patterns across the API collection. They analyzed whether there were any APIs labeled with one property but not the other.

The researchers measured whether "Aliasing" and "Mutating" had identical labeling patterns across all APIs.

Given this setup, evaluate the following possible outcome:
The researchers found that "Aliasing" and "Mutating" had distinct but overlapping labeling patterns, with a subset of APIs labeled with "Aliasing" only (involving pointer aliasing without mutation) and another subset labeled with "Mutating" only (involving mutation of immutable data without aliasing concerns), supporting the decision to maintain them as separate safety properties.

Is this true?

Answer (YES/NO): NO